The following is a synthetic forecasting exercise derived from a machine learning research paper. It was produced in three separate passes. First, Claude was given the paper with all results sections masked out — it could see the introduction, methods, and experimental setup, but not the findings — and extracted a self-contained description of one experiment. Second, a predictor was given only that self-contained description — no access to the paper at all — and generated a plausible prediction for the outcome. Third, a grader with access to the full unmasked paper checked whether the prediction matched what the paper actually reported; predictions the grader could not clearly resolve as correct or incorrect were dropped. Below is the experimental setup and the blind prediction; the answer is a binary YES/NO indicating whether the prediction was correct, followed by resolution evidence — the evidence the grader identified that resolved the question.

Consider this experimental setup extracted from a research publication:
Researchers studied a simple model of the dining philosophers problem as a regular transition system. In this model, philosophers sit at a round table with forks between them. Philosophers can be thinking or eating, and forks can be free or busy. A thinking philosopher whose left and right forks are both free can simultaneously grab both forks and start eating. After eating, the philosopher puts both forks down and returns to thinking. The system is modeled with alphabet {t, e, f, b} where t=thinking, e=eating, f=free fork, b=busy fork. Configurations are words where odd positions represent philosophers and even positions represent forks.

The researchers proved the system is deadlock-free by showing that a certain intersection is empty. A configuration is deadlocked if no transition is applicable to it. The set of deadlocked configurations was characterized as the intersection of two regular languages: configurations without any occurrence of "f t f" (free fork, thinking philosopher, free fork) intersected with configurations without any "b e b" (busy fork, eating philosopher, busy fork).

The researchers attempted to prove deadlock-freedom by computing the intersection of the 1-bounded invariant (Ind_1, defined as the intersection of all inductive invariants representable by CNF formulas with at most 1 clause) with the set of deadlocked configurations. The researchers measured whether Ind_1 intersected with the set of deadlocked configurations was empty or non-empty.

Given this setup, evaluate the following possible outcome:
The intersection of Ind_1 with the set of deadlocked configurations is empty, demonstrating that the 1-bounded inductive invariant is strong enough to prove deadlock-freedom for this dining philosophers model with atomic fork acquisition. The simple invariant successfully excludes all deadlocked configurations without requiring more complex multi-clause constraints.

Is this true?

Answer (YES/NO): YES